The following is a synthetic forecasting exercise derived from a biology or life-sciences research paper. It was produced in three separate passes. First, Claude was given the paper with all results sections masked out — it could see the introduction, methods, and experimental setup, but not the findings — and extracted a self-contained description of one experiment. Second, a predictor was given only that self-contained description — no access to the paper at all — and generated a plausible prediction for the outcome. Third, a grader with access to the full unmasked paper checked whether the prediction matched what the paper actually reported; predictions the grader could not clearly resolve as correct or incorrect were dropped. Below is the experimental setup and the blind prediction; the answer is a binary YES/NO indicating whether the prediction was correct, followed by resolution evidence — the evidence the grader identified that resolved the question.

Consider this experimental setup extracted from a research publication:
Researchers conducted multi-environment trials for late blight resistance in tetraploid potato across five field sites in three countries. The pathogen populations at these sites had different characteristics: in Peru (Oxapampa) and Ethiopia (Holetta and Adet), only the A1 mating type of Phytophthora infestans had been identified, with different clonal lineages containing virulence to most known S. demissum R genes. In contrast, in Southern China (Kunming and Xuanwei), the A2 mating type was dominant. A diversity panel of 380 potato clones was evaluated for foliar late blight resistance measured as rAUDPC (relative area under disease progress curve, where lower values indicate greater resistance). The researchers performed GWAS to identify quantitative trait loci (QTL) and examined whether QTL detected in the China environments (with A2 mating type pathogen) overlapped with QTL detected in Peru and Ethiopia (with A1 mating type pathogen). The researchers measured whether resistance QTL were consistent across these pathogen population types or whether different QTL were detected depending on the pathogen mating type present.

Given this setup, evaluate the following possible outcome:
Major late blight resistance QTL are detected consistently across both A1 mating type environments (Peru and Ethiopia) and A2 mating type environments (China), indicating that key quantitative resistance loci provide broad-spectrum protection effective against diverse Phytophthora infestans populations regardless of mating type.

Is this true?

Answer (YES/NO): NO